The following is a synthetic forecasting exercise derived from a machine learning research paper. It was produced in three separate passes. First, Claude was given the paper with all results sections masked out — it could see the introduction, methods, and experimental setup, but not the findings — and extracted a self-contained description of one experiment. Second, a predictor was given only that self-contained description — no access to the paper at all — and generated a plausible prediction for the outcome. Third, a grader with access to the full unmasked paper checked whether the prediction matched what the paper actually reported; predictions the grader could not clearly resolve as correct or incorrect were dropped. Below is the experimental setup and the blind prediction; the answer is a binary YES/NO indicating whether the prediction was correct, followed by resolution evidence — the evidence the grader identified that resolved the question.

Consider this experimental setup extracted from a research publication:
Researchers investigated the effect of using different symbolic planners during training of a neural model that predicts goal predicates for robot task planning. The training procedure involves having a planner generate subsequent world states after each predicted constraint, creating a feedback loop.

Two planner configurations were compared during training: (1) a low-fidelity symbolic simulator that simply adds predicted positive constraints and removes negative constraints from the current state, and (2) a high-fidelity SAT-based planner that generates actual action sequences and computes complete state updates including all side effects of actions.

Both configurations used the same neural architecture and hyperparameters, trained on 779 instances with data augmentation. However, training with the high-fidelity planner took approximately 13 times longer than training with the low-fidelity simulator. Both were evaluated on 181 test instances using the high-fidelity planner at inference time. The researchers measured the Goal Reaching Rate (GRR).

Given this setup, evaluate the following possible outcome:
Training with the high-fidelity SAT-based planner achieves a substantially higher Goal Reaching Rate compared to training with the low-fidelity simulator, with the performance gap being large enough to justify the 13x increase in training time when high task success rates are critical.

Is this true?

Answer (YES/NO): YES